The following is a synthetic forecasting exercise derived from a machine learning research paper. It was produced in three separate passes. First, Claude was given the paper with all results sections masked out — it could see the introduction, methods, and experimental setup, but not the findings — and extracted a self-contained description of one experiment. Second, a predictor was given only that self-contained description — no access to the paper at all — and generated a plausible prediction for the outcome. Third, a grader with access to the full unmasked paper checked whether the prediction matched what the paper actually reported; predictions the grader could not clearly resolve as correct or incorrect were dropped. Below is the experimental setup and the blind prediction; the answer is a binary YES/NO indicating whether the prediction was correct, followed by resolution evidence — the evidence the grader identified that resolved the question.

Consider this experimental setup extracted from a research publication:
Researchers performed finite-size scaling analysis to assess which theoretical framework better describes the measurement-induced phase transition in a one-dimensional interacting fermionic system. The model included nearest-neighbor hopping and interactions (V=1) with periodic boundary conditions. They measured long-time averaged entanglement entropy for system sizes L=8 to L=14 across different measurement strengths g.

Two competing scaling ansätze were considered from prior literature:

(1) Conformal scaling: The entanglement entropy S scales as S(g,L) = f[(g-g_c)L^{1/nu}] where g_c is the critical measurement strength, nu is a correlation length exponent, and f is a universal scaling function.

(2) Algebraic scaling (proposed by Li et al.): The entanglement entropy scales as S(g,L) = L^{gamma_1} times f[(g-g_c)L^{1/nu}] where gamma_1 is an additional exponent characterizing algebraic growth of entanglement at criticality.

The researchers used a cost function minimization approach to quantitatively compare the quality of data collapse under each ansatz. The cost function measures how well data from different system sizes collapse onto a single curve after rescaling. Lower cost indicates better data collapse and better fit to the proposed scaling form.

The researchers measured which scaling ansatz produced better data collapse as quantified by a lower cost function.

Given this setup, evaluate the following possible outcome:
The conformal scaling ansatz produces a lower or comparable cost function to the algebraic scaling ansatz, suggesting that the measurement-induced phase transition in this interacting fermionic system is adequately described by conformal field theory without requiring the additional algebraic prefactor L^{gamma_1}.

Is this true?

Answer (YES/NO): YES